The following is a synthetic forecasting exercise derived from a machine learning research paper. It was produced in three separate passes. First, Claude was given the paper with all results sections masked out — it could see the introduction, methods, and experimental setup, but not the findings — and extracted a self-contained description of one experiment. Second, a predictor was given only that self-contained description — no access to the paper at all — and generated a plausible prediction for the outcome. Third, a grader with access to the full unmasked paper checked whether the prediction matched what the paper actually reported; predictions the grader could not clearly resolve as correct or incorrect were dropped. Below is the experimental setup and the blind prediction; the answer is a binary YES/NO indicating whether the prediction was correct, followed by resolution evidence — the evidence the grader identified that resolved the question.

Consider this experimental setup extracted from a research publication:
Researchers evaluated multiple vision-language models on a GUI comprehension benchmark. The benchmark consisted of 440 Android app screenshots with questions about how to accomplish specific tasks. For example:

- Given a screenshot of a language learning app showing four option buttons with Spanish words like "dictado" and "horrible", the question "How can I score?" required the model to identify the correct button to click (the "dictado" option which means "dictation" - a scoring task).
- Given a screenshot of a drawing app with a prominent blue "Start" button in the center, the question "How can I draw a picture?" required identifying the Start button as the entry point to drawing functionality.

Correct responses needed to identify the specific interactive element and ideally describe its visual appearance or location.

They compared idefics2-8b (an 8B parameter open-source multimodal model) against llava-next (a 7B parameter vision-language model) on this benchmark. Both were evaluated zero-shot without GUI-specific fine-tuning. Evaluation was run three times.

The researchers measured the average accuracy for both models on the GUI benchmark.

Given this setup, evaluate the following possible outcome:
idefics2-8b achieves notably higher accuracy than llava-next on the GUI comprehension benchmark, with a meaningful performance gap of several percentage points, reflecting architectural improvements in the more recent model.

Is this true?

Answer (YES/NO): NO